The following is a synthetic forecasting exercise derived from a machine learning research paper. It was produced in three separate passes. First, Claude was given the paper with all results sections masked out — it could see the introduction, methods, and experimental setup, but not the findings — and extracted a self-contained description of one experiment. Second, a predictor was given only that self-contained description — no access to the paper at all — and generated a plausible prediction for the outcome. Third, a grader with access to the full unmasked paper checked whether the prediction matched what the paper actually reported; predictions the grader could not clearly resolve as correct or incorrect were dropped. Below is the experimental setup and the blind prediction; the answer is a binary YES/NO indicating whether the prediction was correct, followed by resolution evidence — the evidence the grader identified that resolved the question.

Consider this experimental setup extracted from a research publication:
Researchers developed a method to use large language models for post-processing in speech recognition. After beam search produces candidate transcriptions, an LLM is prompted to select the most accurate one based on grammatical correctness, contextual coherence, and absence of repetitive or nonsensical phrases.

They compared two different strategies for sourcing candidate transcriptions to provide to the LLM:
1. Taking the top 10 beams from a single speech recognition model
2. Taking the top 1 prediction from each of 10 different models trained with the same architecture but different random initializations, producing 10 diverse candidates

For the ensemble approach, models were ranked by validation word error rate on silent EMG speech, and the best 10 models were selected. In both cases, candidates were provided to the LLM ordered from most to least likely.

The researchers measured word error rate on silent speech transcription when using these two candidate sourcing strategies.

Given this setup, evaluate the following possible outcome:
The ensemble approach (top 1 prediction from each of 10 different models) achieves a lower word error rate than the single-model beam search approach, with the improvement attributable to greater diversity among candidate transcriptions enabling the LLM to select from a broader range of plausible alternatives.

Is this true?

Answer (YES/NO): YES